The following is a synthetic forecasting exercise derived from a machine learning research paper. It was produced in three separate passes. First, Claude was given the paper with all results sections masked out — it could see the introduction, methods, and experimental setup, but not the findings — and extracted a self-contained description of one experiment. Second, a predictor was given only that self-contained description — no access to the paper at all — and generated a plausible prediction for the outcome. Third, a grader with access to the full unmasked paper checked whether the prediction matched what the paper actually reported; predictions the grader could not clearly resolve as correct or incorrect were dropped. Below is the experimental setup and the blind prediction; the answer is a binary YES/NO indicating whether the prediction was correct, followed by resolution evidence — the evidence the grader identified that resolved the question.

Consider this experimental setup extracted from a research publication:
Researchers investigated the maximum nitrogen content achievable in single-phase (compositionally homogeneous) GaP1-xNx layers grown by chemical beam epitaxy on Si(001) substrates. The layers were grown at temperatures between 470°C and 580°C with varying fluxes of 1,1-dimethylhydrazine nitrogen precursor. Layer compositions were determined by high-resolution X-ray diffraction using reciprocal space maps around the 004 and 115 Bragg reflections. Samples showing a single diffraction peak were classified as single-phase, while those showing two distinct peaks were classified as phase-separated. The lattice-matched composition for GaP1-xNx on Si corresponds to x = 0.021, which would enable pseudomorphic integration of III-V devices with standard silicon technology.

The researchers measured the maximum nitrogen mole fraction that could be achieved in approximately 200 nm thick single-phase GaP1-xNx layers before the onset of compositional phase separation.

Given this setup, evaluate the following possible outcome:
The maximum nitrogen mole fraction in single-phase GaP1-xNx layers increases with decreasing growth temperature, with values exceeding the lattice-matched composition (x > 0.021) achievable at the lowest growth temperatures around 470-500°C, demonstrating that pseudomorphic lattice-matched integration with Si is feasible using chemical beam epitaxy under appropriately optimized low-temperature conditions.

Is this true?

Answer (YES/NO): YES